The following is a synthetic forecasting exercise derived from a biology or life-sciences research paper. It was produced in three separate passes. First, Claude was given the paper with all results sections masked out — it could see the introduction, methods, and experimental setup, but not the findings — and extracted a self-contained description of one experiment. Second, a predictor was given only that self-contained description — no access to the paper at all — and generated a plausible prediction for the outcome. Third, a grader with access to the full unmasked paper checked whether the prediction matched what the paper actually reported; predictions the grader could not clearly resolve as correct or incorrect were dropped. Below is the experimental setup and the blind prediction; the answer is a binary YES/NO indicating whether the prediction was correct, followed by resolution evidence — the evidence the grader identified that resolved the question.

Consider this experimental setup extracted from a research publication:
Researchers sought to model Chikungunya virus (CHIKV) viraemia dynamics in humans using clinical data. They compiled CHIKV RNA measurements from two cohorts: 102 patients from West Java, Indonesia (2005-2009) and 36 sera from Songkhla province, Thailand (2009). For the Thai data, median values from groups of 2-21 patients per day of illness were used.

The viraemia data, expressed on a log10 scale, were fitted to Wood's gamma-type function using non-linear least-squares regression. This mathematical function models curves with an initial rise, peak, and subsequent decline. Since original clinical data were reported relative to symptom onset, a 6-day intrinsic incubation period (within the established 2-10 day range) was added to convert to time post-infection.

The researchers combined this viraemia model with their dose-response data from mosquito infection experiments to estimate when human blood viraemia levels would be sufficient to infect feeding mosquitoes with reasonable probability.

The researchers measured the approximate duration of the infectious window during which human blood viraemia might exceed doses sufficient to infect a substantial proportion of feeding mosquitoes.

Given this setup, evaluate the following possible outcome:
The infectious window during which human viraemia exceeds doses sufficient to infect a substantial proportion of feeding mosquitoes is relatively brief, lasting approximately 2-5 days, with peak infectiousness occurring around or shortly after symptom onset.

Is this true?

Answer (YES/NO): NO